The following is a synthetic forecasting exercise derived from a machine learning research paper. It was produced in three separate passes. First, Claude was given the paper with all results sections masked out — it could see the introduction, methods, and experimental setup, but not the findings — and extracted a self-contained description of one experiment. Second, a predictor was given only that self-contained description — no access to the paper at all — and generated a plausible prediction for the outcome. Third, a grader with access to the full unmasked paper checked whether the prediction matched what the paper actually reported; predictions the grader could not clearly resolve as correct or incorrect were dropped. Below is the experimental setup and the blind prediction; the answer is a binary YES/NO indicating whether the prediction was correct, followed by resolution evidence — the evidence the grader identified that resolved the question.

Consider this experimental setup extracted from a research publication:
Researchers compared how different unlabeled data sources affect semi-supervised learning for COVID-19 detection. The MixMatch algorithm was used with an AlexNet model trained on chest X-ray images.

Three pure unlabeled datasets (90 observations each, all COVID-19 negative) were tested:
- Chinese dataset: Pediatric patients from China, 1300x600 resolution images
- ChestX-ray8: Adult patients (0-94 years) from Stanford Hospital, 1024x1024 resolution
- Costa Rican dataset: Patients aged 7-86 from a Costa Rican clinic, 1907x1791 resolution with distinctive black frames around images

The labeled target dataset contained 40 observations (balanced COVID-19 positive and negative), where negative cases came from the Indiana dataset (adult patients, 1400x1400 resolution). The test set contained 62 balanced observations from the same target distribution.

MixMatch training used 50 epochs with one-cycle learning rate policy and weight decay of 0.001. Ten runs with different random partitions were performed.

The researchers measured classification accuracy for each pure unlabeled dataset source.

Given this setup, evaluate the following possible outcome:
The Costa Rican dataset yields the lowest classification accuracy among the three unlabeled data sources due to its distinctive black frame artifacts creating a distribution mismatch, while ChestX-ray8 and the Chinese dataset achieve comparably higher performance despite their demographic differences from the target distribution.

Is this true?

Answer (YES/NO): YES